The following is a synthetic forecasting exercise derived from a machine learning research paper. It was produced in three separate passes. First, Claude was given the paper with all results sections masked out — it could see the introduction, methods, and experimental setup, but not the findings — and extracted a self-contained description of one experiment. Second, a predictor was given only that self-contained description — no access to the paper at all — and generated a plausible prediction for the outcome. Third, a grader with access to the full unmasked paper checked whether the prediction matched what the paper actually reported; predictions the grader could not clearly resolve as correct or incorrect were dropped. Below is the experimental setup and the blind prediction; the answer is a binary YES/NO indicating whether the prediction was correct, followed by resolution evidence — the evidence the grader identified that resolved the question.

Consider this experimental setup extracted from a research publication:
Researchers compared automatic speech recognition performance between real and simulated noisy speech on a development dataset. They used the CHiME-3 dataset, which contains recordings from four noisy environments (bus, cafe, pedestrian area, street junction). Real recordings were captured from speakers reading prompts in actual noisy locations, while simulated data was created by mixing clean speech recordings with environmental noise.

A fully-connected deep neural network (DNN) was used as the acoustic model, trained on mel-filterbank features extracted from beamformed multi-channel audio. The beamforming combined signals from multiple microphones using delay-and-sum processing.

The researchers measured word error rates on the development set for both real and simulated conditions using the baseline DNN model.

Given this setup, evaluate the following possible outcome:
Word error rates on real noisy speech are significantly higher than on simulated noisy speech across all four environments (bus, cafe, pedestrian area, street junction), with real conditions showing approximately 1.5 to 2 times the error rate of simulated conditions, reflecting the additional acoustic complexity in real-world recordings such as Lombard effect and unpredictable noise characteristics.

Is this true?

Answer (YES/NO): NO